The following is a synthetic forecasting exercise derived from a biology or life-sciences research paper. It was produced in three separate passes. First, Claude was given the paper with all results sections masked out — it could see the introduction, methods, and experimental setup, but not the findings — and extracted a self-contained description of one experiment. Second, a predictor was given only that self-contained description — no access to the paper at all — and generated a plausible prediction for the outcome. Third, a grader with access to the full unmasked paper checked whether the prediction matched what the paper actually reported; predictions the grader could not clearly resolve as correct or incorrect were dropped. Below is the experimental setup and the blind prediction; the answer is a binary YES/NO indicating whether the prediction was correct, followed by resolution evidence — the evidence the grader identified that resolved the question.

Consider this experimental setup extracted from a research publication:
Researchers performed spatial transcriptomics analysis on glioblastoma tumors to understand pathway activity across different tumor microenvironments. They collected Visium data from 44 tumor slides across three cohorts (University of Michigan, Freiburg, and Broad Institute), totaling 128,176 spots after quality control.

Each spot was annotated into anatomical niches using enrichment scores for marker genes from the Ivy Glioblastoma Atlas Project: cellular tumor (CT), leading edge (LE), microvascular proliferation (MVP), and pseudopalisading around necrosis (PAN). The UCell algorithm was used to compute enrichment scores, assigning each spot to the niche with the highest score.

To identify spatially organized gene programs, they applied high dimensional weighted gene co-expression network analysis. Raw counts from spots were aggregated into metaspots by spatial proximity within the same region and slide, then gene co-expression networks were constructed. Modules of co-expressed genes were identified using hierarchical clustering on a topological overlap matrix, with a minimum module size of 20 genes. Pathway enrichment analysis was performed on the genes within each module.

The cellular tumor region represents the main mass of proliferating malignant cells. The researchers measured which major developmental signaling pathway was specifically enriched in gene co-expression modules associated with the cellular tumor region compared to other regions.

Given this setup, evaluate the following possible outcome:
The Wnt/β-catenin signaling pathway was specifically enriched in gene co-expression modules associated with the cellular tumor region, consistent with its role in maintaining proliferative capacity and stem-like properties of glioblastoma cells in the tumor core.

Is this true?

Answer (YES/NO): NO